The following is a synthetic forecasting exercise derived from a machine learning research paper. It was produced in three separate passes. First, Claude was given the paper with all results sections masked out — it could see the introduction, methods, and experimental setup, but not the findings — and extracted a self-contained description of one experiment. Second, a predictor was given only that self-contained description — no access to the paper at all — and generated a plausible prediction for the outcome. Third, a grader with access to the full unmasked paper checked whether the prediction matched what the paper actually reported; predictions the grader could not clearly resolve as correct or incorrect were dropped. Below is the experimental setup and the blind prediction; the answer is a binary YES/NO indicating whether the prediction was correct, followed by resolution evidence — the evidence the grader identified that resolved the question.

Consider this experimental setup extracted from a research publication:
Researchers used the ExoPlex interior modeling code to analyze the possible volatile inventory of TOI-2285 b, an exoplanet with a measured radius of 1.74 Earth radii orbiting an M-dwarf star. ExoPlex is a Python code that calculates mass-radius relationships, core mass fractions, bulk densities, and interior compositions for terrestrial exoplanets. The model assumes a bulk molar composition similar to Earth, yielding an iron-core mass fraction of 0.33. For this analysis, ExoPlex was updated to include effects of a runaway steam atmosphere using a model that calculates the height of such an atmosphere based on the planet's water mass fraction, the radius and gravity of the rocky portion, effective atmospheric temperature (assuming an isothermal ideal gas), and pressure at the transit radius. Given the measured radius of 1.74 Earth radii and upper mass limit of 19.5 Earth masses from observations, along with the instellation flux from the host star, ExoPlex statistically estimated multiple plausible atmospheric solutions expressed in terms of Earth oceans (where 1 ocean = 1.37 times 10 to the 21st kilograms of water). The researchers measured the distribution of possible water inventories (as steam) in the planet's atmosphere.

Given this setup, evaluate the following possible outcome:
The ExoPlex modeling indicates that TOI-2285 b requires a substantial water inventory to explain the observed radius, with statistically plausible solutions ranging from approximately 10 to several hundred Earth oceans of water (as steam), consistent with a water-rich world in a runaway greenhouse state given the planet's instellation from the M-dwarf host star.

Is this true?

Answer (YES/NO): NO